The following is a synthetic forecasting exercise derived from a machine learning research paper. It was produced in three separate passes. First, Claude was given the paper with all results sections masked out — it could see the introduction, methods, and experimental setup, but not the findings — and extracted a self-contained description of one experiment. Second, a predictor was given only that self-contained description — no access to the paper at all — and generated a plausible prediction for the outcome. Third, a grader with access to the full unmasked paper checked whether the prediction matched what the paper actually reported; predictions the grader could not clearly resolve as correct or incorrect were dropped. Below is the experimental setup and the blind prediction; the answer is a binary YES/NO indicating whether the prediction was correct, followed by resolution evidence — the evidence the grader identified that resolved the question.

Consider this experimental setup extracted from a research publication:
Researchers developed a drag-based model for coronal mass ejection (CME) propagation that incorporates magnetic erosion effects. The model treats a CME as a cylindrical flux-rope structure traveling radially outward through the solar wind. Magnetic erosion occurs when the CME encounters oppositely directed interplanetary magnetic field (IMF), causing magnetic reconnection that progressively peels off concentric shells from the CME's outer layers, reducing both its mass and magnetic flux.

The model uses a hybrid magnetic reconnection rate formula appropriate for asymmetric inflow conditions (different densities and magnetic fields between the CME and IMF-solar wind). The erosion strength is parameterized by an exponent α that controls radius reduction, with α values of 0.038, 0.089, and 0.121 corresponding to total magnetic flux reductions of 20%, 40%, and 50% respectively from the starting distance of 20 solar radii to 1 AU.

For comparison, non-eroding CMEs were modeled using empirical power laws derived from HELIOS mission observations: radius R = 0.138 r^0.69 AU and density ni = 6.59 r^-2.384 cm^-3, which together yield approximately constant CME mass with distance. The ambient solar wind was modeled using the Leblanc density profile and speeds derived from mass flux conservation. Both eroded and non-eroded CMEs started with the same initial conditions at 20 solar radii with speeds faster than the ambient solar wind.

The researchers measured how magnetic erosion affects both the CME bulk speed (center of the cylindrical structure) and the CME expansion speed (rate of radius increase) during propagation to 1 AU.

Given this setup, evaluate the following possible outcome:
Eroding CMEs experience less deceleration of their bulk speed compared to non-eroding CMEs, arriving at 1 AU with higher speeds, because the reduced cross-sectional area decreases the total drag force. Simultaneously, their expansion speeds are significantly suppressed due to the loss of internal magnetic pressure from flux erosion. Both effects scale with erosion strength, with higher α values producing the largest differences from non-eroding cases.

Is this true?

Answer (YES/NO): NO